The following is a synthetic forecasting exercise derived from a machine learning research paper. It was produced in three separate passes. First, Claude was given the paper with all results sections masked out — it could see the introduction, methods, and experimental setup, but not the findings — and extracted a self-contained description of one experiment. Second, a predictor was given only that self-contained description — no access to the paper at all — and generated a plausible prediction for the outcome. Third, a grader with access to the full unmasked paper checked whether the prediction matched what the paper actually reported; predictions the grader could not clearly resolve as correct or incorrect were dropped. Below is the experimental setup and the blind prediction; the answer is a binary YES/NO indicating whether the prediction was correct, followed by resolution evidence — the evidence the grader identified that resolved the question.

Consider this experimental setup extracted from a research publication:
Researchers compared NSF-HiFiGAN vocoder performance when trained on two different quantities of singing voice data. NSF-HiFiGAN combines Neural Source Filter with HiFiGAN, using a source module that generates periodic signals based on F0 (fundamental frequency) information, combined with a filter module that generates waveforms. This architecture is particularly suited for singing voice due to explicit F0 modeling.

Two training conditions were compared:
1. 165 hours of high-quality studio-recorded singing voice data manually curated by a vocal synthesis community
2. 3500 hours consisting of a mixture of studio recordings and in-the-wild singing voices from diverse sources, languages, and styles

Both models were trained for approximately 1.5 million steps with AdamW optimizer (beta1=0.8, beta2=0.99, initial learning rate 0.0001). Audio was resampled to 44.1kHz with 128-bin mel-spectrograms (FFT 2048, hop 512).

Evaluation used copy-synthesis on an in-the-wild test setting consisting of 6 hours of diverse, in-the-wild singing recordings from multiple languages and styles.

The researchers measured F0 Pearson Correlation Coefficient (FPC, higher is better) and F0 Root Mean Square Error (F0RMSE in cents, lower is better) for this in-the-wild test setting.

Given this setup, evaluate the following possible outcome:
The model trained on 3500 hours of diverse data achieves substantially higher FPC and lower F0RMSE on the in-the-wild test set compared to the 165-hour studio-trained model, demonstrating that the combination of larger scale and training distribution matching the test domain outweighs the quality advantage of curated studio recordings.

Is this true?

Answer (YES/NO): NO